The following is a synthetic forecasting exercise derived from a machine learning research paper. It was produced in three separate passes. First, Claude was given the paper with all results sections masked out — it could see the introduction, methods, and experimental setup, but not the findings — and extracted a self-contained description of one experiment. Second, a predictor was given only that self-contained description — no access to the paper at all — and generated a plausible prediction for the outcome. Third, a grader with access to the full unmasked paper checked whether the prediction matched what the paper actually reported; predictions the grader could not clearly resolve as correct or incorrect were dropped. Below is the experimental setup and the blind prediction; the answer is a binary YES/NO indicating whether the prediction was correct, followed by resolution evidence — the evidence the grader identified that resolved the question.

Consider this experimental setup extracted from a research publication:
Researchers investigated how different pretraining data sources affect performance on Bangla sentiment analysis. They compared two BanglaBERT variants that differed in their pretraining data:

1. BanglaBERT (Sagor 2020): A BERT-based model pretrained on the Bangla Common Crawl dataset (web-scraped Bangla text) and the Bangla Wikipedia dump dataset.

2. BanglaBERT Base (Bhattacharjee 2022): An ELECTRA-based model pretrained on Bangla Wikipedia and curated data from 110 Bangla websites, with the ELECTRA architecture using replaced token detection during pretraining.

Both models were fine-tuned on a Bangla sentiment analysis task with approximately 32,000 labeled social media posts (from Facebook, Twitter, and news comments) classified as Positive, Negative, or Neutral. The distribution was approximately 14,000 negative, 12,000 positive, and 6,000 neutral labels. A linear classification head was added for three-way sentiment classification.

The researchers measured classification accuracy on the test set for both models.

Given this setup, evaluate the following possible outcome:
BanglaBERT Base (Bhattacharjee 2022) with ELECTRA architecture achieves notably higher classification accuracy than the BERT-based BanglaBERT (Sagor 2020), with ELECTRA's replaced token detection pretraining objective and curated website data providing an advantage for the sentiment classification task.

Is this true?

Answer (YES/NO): YES